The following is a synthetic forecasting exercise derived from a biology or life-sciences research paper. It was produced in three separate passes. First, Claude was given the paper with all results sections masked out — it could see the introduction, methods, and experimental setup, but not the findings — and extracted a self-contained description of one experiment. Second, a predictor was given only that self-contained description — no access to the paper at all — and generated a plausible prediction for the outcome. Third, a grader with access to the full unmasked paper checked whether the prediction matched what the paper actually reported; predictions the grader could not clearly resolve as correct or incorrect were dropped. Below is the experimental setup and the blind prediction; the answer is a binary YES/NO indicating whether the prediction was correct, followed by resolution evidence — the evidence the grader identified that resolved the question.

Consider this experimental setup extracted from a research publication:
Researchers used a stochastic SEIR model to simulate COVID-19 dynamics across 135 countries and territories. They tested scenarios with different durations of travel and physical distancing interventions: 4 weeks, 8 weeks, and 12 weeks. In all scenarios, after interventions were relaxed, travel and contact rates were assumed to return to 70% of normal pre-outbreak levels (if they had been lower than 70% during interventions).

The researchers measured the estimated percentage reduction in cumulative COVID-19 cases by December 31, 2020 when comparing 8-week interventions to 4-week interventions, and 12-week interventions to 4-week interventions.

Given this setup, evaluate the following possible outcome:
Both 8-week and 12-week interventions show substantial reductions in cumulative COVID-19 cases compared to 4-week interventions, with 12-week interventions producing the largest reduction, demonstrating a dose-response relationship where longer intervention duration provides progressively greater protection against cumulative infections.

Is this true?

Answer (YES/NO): YES